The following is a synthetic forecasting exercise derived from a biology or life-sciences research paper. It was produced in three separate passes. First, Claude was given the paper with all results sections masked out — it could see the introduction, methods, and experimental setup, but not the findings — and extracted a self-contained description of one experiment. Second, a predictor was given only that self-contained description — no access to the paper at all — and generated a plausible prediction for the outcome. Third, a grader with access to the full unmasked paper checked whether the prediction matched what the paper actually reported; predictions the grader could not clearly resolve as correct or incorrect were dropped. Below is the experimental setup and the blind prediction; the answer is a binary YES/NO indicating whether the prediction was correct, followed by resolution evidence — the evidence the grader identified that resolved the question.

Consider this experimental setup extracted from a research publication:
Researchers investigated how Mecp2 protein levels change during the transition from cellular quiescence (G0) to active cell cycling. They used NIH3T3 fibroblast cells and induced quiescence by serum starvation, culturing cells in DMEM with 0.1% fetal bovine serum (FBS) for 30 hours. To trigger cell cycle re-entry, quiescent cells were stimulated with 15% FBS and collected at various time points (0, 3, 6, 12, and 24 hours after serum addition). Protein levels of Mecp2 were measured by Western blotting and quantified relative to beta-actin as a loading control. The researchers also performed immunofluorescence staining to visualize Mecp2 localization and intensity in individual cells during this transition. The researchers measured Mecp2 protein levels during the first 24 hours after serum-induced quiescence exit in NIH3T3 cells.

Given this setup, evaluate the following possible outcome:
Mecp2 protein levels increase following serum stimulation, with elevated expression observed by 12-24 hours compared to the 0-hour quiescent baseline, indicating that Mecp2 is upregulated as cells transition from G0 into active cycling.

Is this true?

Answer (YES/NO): NO